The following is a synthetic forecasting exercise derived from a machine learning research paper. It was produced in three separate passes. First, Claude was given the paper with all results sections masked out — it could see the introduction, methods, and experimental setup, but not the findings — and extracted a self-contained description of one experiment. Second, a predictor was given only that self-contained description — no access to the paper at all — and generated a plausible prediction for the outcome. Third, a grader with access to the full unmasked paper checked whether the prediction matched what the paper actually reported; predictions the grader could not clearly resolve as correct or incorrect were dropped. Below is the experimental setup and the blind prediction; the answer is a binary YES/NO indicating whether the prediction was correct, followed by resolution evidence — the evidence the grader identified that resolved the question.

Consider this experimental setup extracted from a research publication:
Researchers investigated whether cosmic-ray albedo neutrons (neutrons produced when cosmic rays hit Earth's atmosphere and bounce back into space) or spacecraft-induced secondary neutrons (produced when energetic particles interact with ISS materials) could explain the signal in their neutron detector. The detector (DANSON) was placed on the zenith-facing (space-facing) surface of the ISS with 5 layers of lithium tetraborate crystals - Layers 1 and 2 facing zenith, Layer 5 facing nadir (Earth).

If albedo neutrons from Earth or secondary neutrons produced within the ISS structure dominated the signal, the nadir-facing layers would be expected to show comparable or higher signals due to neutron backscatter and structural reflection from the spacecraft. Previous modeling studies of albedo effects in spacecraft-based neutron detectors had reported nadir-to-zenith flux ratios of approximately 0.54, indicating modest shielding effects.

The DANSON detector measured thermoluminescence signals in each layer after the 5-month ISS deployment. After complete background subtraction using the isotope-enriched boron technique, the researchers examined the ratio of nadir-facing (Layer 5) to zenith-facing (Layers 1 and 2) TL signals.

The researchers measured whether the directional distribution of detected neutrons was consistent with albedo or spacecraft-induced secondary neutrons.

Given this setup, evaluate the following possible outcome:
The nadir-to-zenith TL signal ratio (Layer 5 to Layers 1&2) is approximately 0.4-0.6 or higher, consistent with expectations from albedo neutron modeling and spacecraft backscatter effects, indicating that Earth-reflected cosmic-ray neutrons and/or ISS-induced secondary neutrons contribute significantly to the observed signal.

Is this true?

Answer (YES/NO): NO